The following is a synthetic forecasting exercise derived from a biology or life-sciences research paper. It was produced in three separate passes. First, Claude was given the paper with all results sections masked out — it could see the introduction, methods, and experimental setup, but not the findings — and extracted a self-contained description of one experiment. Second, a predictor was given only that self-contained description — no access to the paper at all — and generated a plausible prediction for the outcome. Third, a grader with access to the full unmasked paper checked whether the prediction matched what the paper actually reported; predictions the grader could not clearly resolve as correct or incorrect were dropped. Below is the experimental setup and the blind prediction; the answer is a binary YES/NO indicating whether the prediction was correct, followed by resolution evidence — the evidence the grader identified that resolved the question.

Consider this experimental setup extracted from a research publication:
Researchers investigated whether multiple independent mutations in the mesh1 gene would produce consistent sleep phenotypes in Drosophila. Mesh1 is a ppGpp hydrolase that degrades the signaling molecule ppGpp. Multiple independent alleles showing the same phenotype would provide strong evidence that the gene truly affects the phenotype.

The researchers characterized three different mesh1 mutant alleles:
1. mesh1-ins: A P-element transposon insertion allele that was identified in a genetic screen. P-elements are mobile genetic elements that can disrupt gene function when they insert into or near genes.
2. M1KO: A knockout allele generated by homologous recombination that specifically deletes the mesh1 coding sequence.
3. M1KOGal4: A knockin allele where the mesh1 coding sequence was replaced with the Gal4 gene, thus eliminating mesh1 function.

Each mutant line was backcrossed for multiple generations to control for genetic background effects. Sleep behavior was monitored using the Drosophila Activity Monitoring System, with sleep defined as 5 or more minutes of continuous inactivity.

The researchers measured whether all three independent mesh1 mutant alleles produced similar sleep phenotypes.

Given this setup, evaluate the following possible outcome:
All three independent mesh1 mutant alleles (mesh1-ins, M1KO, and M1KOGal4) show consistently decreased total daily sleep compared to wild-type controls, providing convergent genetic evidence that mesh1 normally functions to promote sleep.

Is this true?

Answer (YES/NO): YES